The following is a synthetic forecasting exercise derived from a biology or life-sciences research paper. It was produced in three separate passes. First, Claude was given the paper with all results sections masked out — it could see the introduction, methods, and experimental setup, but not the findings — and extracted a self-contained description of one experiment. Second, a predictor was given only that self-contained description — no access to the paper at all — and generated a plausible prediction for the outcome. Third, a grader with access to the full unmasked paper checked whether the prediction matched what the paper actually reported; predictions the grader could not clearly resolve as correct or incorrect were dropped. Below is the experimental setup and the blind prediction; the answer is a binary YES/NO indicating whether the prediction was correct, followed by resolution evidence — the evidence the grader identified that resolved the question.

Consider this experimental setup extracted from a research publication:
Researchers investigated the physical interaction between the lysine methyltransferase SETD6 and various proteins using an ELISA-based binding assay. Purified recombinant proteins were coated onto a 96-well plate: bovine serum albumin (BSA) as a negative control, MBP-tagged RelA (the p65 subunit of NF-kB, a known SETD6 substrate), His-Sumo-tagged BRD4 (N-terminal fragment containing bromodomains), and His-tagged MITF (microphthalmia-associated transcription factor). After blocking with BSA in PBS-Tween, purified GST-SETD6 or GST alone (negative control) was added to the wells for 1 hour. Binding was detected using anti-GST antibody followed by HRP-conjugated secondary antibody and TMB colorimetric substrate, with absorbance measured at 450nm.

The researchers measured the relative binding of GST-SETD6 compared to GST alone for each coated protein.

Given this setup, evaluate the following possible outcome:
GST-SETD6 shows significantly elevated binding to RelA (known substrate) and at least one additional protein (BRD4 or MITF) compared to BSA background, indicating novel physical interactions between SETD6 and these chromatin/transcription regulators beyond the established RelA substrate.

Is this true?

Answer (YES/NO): YES